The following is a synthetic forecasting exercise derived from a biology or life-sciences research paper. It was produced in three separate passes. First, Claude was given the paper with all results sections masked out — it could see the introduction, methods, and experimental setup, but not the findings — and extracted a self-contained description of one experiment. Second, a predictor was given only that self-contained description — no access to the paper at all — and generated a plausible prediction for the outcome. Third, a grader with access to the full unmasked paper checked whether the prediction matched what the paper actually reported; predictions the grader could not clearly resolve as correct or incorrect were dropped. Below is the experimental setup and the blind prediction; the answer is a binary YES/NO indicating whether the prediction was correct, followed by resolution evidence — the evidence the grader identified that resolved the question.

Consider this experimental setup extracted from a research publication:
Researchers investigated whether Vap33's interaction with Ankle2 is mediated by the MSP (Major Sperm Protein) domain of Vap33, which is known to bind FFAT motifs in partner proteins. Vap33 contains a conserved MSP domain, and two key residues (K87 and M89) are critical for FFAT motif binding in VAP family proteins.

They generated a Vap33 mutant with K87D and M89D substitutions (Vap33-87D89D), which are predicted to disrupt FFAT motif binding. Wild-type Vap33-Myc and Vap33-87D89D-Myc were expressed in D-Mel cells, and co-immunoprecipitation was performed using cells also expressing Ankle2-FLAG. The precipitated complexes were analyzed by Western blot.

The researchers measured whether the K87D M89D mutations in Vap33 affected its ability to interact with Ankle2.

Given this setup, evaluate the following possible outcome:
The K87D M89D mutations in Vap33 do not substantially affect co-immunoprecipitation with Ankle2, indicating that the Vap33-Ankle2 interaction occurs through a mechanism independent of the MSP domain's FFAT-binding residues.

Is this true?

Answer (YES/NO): NO